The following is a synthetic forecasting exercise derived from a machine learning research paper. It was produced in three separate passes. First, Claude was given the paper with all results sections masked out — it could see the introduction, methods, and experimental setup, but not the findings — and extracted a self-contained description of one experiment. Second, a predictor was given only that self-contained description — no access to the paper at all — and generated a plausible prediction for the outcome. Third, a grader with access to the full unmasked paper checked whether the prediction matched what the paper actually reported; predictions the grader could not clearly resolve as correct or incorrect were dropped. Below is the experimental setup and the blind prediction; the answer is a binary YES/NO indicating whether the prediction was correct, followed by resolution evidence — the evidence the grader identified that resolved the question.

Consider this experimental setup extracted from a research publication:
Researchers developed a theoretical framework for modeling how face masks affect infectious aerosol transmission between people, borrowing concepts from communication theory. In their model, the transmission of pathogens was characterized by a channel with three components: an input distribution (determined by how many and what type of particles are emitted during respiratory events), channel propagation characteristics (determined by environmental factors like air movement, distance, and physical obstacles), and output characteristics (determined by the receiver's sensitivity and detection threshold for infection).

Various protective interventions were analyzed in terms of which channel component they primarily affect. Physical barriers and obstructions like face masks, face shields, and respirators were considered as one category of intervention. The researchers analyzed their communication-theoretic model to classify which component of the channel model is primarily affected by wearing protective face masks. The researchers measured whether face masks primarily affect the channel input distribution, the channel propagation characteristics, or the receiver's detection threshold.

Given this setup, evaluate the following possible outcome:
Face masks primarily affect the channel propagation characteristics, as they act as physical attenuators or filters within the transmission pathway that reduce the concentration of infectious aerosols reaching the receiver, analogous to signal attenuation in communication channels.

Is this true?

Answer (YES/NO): NO